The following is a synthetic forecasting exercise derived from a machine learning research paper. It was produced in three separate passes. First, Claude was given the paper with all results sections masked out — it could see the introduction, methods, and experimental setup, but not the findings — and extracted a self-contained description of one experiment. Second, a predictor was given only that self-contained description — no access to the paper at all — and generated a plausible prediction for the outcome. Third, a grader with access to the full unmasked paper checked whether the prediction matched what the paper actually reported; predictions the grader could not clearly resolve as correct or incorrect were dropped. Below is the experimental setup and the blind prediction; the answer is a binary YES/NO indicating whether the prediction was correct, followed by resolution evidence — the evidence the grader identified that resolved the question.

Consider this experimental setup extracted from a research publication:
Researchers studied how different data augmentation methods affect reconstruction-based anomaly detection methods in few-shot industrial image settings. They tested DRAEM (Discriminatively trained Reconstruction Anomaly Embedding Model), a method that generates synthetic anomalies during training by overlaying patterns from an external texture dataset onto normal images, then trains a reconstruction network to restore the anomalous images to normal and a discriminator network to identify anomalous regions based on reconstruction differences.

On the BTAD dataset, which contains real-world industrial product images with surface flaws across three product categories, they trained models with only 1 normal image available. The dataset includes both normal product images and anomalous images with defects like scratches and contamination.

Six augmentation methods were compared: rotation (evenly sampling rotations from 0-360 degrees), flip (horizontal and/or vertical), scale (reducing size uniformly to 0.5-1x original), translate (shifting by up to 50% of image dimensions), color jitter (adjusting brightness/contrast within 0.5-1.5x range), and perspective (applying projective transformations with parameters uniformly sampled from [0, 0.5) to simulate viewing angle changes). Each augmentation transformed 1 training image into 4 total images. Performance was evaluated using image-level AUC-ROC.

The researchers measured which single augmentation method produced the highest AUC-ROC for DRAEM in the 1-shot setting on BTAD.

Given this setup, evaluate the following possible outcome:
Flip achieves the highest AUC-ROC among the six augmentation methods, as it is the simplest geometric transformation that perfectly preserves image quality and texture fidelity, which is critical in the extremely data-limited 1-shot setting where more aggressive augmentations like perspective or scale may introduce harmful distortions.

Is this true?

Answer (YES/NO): NO